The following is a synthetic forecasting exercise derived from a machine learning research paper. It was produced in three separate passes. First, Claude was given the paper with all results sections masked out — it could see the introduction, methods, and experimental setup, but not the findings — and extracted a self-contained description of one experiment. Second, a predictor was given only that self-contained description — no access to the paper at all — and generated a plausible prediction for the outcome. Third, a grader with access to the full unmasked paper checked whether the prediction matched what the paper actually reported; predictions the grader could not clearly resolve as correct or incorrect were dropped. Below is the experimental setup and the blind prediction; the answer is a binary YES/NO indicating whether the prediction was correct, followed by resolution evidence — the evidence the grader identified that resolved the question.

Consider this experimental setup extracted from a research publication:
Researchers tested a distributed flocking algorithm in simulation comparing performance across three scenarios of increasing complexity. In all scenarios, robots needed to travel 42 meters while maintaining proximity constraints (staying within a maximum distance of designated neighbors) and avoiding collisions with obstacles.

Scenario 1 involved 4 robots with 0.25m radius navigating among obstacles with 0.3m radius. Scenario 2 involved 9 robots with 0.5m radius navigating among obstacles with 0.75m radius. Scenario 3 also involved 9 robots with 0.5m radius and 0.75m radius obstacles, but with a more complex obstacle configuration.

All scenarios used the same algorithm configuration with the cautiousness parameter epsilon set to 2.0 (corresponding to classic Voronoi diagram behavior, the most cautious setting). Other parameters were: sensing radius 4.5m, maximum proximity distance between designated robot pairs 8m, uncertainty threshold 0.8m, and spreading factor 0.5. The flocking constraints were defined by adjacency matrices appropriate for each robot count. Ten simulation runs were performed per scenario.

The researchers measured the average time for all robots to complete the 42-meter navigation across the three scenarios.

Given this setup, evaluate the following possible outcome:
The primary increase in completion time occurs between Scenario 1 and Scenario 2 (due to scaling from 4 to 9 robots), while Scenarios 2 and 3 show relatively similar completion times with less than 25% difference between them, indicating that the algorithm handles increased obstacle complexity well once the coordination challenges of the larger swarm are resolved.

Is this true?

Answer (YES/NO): NO